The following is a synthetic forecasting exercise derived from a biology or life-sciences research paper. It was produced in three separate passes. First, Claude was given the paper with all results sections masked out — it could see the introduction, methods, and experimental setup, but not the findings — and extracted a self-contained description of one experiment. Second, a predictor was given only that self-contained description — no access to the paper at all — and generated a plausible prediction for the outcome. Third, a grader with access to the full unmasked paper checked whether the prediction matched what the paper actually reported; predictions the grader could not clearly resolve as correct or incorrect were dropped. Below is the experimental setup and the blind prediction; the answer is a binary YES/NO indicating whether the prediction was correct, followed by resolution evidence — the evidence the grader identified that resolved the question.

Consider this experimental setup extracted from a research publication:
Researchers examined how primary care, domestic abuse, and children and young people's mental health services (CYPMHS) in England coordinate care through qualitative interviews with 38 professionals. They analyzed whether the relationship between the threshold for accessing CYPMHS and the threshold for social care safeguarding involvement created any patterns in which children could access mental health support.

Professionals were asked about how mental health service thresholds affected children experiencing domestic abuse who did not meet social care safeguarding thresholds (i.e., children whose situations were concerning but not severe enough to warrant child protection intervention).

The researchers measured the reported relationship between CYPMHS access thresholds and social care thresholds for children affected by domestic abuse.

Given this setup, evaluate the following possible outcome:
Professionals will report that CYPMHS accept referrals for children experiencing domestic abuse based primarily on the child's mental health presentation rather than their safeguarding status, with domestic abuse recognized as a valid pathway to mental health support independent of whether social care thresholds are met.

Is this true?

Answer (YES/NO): NO